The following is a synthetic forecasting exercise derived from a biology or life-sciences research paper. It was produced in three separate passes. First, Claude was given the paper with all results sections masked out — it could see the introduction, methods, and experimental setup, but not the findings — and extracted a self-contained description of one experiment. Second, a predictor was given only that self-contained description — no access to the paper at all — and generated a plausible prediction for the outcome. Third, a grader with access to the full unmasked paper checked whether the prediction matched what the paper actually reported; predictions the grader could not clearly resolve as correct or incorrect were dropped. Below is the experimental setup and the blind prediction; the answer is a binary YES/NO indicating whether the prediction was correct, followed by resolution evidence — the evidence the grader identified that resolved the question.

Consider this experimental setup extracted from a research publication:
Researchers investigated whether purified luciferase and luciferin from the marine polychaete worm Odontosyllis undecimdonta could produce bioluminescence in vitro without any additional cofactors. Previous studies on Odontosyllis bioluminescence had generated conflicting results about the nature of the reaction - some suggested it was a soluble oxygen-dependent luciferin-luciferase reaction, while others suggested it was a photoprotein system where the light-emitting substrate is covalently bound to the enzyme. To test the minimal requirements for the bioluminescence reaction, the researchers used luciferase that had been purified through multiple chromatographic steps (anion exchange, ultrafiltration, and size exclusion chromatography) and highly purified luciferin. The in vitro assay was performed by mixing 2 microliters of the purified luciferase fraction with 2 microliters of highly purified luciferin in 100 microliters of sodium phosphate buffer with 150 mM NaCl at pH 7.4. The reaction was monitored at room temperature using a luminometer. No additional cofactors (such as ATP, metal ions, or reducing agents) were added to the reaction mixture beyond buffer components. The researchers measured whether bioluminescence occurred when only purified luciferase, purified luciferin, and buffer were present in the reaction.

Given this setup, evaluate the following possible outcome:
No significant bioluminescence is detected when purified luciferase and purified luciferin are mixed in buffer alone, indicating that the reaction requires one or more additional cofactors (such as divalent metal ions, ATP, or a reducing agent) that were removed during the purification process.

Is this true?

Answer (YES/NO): NO